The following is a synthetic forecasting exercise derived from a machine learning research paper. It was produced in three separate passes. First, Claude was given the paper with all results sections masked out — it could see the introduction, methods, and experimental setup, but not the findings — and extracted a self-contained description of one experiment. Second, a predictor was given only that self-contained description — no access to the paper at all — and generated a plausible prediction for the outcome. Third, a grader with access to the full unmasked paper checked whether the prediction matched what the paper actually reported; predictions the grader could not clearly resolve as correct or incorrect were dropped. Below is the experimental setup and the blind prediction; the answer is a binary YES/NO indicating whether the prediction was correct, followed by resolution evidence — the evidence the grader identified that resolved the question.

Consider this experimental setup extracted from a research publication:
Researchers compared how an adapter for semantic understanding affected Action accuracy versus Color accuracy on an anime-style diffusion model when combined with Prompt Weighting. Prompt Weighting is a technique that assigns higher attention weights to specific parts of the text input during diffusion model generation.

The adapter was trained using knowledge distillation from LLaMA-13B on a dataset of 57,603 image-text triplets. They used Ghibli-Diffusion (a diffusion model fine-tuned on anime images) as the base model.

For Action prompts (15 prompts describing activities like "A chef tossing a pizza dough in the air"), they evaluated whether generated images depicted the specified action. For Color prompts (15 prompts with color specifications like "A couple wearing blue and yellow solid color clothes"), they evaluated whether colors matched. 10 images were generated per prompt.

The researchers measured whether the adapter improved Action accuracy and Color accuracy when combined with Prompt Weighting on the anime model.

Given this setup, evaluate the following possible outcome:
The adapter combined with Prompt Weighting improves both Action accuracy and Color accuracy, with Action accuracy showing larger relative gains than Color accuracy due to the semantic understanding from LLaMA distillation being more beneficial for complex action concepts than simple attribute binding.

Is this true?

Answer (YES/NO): NO